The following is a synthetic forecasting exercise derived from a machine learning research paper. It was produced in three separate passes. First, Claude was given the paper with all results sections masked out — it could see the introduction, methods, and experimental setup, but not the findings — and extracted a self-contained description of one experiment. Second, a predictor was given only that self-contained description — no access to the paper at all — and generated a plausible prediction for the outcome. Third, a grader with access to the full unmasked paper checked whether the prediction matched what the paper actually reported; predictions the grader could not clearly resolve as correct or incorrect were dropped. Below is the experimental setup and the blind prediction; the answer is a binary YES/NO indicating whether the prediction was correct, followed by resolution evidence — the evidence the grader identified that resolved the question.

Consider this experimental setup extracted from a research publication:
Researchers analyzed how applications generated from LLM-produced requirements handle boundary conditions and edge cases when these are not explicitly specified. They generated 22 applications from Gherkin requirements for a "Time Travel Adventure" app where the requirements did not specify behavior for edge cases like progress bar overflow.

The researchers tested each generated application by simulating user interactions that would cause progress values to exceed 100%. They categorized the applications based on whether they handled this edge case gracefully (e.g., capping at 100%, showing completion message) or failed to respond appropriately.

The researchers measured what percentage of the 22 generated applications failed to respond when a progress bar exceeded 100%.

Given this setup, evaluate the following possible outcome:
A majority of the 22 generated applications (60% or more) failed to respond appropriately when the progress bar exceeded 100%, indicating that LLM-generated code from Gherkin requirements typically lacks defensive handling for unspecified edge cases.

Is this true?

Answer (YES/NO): NO